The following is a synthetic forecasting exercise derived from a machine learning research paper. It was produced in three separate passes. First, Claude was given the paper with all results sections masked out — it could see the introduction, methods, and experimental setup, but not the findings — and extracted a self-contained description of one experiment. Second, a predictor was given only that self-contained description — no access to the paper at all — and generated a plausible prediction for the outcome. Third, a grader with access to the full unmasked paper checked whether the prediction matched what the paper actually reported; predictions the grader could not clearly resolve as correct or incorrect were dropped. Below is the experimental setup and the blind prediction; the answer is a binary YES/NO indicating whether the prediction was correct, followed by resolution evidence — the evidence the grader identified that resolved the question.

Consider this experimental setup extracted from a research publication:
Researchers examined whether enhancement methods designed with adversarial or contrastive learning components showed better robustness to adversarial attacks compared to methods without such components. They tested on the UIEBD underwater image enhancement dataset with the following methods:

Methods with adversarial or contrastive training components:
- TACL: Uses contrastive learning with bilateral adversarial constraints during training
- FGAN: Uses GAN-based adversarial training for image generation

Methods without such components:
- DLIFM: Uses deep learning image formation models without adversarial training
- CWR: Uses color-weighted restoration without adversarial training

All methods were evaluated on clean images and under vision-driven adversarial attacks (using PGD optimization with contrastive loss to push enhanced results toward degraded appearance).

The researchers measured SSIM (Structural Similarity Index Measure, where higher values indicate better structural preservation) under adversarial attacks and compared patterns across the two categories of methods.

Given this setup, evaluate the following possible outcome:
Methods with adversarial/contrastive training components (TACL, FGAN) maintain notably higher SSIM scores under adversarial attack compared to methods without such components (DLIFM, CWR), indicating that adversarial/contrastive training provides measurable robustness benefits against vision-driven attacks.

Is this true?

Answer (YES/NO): NO